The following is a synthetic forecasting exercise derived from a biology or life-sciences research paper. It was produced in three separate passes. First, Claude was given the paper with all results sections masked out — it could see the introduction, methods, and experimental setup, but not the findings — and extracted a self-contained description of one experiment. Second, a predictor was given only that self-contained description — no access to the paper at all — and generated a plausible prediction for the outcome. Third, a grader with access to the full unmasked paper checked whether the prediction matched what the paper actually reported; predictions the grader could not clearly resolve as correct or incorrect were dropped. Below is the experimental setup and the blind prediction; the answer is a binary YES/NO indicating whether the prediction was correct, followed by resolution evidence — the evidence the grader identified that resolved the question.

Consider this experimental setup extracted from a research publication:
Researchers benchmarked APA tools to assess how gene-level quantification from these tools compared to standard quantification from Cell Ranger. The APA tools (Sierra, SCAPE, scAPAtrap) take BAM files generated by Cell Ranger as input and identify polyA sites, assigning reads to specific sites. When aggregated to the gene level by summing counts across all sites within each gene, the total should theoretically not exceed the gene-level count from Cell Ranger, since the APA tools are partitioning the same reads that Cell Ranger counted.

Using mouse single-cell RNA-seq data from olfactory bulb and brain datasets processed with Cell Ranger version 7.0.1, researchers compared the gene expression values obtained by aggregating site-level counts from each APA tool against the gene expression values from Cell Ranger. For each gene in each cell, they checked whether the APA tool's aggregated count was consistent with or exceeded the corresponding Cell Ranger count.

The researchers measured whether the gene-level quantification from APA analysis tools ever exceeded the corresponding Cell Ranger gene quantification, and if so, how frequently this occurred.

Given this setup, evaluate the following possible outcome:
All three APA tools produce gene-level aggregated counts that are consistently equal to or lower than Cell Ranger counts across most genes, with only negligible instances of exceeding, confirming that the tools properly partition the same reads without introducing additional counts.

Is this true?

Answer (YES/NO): NO